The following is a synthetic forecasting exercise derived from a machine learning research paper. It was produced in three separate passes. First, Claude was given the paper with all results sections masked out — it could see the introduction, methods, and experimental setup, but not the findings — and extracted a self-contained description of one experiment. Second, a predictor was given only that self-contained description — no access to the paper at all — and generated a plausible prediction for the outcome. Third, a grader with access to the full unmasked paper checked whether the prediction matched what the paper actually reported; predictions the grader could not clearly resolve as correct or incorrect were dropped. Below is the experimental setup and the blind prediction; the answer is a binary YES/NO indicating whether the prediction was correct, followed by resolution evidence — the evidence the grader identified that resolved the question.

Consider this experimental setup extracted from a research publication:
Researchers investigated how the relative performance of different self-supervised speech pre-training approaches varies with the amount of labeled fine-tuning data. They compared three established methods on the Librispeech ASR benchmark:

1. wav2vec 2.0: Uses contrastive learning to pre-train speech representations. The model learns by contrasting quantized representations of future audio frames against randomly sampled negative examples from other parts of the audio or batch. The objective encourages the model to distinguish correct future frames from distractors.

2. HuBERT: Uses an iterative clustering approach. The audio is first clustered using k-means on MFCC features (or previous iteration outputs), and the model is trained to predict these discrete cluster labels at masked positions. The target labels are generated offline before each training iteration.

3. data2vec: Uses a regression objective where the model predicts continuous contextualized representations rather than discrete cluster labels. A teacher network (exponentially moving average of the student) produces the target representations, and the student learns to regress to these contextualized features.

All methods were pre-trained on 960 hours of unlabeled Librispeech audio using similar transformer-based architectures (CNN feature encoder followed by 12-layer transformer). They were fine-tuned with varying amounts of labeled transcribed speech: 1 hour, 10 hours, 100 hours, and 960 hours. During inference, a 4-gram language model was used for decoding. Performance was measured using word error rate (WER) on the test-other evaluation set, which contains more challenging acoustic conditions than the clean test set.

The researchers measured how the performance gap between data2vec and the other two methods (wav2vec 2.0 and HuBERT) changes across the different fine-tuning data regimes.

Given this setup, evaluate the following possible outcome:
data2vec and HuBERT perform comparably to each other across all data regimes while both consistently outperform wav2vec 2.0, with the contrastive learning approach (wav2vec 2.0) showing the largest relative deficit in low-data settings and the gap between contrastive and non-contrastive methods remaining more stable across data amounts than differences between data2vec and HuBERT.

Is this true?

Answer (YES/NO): NO